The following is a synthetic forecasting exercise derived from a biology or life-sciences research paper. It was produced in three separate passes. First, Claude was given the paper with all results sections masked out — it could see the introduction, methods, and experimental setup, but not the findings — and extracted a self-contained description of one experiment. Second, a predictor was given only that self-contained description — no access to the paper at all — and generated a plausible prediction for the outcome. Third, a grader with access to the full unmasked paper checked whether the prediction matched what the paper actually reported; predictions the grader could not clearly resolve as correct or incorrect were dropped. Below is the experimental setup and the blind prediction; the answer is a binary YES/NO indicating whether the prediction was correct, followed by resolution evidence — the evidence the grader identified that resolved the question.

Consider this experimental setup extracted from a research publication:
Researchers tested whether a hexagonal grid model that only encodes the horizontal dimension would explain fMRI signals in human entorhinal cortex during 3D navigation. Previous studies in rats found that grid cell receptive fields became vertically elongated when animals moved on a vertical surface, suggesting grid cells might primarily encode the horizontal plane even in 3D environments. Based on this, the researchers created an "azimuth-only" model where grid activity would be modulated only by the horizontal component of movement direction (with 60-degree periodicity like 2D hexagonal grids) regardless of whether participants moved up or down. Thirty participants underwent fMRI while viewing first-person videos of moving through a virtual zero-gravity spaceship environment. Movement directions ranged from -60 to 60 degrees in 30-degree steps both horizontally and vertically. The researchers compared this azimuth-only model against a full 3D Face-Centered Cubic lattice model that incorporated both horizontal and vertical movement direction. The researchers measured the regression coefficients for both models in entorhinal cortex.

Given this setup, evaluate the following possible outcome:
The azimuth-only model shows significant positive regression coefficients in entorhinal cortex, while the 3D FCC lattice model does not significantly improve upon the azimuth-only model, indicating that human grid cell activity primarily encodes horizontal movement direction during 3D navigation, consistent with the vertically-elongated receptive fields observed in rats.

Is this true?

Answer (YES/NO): NO